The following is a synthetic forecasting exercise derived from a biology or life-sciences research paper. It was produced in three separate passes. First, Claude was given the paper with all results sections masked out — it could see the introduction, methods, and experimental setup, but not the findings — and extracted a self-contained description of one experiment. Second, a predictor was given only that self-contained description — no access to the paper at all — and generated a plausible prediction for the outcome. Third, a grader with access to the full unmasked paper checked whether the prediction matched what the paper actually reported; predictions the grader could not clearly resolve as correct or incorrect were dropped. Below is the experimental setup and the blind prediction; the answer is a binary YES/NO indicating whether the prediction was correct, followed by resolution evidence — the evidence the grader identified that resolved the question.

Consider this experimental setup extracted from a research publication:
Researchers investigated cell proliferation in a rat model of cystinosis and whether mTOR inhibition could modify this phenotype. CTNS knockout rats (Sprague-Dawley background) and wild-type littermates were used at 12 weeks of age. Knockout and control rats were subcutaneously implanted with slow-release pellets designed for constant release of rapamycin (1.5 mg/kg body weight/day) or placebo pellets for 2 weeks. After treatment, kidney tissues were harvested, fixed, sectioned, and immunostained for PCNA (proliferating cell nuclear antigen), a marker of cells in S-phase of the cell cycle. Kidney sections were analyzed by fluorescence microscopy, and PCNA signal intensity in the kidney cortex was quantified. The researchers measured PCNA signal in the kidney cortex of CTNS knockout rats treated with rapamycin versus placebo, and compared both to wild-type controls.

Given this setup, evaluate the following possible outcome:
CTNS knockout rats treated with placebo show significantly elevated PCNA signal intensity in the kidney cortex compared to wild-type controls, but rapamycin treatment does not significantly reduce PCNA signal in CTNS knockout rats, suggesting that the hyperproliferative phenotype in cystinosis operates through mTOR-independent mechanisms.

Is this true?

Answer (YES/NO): NO